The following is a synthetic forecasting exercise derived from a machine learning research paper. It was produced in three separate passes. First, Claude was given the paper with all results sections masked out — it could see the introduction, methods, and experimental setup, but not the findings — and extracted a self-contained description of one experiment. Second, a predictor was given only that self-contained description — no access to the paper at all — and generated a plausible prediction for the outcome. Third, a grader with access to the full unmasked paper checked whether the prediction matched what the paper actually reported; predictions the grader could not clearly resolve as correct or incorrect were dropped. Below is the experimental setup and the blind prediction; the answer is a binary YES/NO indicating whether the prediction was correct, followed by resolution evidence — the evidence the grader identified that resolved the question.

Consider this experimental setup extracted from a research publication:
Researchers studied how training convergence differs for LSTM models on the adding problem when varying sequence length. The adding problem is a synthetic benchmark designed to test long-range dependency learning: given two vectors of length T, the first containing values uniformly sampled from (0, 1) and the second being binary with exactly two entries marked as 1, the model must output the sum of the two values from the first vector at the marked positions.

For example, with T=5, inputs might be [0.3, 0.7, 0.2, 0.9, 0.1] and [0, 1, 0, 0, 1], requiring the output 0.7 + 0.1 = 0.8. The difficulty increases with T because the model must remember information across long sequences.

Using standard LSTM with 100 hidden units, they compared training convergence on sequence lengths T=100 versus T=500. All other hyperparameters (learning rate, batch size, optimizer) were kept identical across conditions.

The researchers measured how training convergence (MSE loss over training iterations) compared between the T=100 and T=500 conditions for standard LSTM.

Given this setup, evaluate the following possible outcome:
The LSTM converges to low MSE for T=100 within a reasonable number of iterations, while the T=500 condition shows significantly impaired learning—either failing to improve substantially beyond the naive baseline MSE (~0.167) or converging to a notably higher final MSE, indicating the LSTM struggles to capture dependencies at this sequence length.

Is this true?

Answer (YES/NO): NO